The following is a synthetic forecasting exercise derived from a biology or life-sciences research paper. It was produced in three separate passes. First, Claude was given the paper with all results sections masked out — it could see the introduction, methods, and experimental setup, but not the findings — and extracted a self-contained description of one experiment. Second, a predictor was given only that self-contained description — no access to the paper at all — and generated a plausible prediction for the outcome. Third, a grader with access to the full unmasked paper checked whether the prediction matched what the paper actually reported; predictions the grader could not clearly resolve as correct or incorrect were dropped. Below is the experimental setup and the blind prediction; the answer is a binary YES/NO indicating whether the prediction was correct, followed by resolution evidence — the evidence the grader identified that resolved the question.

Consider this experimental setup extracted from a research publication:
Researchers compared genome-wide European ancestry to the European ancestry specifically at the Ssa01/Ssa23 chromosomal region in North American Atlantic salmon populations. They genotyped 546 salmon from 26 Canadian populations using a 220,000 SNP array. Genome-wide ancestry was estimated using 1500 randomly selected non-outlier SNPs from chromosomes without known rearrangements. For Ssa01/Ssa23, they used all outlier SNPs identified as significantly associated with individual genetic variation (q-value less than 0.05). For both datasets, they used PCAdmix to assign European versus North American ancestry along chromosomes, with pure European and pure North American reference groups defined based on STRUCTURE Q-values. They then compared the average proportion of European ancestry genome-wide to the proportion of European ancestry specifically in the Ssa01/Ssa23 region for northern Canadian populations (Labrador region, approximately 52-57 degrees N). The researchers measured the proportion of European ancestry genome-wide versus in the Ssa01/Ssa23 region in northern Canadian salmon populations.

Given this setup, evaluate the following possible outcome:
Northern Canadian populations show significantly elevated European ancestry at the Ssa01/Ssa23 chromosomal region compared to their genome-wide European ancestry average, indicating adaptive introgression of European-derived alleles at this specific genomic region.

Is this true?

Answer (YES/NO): NO